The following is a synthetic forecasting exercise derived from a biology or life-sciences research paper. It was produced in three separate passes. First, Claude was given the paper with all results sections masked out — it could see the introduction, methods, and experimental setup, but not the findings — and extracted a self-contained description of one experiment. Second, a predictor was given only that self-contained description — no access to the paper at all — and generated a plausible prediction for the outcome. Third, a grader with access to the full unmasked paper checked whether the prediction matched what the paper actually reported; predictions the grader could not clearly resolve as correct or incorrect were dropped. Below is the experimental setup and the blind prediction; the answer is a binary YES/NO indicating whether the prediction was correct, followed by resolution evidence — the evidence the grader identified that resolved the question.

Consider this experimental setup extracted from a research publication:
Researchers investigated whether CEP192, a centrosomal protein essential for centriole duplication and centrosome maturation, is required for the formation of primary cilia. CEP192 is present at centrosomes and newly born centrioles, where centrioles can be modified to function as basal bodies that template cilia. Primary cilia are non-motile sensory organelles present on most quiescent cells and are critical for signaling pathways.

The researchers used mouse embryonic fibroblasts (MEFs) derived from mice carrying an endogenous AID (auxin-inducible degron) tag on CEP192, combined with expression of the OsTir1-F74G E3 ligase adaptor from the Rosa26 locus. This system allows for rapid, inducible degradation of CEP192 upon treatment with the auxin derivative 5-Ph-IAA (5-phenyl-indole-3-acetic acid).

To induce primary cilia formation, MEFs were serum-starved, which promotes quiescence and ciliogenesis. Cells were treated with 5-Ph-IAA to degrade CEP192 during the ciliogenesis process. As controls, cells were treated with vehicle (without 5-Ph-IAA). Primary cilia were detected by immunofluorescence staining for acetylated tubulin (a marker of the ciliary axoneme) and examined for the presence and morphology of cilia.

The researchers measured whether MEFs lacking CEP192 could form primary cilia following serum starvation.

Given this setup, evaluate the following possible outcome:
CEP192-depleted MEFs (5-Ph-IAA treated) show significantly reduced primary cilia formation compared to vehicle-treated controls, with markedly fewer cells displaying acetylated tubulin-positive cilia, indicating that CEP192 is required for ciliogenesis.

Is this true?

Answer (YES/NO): NO